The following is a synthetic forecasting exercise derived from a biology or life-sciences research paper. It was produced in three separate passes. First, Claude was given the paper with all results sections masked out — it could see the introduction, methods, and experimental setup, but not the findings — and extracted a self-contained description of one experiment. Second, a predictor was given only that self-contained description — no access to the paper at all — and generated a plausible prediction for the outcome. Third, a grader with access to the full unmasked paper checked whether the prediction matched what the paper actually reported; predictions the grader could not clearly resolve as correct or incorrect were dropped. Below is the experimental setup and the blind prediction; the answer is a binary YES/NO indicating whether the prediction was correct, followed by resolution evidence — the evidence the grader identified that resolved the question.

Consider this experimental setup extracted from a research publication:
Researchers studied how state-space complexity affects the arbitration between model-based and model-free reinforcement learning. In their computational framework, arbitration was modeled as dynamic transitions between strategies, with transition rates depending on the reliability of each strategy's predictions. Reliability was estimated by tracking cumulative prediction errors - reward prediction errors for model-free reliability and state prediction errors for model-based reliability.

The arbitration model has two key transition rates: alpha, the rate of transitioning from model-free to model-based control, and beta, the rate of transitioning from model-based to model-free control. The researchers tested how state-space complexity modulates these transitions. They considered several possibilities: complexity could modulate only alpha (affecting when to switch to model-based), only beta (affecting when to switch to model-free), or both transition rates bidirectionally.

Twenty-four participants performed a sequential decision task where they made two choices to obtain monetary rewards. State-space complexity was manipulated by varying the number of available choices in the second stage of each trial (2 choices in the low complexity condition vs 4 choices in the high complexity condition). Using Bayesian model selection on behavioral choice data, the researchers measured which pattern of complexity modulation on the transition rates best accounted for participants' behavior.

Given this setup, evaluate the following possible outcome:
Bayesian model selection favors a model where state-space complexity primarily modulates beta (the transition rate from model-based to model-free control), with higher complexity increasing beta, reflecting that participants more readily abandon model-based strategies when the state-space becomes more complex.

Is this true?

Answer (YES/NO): NO